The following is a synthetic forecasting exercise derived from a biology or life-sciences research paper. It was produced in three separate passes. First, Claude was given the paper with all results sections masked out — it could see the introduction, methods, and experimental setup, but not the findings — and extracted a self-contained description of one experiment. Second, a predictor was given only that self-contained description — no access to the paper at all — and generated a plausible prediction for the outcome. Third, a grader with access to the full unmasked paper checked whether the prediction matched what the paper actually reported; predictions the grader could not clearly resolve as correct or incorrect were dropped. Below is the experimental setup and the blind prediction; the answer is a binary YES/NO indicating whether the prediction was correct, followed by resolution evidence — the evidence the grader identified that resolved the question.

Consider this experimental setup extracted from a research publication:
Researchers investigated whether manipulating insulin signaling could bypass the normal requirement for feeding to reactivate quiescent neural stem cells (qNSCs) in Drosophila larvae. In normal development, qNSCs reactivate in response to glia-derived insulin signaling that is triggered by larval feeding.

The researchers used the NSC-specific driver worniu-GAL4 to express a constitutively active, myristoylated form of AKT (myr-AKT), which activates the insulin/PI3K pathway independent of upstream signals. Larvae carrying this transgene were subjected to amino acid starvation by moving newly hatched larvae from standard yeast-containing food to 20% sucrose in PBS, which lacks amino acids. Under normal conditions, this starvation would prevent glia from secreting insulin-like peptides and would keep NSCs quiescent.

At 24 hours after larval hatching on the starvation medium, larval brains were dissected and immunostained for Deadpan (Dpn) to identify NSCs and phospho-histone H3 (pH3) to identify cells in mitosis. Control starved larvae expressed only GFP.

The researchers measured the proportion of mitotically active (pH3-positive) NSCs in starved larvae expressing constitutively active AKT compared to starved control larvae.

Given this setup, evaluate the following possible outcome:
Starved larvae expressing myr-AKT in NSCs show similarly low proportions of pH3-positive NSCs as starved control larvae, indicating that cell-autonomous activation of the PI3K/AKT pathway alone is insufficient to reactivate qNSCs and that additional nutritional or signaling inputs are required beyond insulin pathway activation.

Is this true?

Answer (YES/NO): NO